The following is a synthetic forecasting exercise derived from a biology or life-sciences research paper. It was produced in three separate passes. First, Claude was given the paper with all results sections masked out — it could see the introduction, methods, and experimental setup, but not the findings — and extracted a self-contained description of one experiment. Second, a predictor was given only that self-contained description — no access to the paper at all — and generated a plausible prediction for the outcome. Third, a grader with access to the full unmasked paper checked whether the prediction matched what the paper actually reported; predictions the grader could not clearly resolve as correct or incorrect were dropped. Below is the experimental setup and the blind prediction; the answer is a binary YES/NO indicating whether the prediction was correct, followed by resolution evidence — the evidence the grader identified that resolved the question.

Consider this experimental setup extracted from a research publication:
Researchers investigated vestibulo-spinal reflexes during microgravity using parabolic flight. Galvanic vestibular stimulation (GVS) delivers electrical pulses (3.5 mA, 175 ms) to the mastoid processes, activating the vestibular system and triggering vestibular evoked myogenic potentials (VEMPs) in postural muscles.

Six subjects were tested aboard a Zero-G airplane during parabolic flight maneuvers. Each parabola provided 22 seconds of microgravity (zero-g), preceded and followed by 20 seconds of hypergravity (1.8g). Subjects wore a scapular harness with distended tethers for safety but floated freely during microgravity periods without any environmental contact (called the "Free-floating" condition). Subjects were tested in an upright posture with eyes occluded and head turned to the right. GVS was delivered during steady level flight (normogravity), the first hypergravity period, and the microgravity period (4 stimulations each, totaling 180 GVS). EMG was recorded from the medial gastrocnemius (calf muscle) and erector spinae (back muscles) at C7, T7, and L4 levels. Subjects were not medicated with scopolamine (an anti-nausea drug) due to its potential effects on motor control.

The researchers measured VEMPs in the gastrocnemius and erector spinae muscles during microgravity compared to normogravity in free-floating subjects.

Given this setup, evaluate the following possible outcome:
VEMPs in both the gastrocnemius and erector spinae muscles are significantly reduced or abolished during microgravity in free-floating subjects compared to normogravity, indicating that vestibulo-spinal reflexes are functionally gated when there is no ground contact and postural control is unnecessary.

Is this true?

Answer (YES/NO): NO